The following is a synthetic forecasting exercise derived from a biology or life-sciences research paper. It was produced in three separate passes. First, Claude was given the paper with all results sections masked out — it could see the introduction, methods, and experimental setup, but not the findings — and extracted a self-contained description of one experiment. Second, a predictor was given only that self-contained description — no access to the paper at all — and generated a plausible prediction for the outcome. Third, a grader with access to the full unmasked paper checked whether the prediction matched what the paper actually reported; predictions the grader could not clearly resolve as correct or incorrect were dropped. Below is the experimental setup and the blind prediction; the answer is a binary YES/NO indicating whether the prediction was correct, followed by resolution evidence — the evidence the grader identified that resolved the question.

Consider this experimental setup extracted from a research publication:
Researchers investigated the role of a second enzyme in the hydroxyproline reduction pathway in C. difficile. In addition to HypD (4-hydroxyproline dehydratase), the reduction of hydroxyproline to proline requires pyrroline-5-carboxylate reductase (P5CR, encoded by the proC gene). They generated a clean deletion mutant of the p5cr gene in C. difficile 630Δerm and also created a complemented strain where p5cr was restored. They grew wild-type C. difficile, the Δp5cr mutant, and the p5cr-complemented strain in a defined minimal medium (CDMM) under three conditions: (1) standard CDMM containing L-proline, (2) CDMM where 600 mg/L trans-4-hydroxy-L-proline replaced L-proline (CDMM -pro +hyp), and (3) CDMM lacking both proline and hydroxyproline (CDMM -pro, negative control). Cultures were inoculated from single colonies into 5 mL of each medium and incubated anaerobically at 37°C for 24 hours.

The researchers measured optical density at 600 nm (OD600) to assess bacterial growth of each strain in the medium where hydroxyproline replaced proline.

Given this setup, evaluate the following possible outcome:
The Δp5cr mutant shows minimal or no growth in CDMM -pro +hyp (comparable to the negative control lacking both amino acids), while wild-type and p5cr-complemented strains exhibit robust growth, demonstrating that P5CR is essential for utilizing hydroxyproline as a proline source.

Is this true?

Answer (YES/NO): NO